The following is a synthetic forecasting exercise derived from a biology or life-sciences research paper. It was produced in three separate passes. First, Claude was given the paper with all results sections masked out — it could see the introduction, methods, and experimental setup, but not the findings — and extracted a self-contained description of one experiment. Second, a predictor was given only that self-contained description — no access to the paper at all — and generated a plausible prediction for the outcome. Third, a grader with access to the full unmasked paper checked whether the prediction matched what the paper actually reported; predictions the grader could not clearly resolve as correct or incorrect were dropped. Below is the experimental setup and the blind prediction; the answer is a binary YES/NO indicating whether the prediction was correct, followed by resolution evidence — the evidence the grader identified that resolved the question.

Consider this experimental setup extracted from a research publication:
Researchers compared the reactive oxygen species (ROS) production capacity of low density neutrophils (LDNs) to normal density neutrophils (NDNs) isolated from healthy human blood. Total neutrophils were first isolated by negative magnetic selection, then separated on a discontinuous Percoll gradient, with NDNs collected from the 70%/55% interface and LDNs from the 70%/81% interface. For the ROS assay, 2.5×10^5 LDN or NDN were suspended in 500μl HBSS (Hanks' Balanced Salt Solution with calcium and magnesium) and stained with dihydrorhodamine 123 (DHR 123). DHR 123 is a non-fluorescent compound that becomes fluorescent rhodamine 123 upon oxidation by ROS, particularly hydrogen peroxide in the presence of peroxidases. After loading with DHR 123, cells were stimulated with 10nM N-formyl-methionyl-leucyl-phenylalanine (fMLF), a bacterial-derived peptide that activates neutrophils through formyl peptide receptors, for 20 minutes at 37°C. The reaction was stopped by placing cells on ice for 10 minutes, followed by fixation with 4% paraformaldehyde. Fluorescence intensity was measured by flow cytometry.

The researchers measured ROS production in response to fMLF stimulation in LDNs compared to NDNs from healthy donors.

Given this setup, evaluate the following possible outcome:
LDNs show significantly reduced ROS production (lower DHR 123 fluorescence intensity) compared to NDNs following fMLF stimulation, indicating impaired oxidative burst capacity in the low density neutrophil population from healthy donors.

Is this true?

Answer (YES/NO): NO